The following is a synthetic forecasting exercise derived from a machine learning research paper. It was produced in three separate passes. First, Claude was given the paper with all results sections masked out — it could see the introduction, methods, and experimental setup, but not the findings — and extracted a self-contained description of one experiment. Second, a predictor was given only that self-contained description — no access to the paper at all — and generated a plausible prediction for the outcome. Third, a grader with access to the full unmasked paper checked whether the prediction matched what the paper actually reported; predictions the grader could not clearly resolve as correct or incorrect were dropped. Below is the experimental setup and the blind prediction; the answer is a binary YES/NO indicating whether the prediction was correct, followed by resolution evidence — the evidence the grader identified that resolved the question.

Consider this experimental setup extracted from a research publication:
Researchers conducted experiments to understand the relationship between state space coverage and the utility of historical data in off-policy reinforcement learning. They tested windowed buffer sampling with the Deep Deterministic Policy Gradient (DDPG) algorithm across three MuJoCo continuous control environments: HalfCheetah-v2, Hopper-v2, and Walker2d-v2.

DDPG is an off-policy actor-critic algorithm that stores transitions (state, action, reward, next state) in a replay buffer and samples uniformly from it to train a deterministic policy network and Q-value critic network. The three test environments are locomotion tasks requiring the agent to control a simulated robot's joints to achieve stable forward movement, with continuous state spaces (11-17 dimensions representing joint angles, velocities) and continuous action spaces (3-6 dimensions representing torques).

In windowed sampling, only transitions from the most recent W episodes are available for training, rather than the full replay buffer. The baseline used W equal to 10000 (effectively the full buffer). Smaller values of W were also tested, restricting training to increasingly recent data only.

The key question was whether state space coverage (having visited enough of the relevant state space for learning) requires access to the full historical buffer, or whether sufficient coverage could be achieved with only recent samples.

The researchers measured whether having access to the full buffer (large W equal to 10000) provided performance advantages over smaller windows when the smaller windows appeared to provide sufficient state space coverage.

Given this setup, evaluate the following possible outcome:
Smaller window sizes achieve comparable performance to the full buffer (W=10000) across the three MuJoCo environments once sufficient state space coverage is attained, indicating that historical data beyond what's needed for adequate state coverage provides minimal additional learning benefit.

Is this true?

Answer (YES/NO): YES